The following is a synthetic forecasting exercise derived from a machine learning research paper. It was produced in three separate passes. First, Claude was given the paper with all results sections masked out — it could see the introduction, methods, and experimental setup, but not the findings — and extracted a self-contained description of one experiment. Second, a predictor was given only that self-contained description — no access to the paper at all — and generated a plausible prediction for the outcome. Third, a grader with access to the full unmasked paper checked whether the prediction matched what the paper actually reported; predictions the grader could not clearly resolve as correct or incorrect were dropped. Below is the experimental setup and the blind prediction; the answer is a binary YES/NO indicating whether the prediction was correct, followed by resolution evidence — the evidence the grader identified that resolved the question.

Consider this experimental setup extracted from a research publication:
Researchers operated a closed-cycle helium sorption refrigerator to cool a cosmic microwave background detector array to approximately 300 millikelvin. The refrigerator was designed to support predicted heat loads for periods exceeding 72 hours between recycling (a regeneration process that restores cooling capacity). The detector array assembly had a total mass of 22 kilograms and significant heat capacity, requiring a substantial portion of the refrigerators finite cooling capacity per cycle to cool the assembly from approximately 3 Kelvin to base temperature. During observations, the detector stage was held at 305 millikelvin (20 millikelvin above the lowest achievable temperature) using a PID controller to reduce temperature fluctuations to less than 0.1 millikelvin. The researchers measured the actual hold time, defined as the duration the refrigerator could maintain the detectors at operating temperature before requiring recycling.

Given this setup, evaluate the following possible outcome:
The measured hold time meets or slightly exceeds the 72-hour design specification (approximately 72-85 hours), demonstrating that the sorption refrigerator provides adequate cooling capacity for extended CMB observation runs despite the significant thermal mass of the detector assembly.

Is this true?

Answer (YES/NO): NO